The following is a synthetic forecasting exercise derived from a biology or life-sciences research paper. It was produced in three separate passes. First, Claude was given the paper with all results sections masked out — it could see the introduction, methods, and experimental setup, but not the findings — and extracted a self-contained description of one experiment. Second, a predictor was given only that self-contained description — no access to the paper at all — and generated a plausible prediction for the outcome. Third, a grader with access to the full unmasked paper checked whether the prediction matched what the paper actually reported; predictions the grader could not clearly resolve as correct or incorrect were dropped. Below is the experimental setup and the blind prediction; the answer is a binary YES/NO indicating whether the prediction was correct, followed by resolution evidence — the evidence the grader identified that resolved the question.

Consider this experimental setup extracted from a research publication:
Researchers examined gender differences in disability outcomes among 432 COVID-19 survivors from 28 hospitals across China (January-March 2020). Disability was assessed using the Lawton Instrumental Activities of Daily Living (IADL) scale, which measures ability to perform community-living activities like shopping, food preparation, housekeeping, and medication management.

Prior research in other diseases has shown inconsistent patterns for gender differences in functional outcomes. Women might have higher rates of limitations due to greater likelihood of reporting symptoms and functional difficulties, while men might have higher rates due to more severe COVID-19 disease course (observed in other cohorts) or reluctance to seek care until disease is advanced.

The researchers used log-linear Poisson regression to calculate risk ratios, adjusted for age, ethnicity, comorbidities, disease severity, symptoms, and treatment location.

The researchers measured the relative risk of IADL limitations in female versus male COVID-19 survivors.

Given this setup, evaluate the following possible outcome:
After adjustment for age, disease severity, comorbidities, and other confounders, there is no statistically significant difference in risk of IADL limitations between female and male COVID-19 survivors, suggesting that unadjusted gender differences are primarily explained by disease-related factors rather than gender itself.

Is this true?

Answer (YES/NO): NO